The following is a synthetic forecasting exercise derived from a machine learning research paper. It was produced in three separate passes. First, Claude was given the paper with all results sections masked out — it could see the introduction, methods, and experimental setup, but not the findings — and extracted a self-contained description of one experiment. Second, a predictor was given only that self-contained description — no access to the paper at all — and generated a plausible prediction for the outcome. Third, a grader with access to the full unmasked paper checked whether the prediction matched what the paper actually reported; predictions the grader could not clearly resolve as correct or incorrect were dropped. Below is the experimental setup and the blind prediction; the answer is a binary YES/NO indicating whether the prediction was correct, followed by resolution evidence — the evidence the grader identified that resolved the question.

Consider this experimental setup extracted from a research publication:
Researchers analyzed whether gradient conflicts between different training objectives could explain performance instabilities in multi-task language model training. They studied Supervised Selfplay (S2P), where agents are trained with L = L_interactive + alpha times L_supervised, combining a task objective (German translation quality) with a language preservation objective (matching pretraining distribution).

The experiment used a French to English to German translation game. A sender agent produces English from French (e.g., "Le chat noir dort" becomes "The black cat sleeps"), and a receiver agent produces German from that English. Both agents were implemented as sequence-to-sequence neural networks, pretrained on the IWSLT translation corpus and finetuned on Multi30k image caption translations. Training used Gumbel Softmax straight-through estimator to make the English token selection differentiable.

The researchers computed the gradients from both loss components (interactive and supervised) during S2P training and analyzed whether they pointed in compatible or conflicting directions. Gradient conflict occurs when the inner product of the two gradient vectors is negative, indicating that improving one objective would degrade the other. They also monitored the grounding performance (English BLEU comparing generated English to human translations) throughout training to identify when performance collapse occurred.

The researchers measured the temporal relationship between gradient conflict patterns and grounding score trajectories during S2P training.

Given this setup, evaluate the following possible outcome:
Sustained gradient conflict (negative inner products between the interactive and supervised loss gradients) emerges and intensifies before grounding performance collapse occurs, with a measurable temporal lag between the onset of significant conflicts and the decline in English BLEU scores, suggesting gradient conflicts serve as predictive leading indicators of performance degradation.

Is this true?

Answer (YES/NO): NO